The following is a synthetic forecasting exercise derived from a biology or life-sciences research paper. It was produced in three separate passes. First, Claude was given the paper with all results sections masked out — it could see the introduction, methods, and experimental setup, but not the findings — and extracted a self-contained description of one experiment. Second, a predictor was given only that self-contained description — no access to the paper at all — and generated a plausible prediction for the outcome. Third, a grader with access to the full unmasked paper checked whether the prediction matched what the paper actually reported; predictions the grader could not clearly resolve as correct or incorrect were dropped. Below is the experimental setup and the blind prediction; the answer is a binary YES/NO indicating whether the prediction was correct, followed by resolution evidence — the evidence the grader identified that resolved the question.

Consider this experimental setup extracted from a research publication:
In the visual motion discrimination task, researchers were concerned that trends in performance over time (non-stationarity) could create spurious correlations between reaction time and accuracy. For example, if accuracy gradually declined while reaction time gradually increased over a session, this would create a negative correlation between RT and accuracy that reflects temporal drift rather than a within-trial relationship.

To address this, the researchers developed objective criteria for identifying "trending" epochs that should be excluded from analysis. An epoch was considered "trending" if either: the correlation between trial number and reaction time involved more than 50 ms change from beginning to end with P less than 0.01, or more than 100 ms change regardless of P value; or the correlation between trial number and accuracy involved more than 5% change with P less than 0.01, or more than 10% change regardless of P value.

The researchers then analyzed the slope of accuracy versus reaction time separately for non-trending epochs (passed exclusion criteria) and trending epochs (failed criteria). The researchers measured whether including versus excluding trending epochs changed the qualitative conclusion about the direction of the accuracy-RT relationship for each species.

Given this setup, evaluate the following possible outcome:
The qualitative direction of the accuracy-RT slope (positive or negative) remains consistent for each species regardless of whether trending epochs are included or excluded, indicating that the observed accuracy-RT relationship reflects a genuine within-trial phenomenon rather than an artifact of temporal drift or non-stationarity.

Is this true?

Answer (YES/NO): YES